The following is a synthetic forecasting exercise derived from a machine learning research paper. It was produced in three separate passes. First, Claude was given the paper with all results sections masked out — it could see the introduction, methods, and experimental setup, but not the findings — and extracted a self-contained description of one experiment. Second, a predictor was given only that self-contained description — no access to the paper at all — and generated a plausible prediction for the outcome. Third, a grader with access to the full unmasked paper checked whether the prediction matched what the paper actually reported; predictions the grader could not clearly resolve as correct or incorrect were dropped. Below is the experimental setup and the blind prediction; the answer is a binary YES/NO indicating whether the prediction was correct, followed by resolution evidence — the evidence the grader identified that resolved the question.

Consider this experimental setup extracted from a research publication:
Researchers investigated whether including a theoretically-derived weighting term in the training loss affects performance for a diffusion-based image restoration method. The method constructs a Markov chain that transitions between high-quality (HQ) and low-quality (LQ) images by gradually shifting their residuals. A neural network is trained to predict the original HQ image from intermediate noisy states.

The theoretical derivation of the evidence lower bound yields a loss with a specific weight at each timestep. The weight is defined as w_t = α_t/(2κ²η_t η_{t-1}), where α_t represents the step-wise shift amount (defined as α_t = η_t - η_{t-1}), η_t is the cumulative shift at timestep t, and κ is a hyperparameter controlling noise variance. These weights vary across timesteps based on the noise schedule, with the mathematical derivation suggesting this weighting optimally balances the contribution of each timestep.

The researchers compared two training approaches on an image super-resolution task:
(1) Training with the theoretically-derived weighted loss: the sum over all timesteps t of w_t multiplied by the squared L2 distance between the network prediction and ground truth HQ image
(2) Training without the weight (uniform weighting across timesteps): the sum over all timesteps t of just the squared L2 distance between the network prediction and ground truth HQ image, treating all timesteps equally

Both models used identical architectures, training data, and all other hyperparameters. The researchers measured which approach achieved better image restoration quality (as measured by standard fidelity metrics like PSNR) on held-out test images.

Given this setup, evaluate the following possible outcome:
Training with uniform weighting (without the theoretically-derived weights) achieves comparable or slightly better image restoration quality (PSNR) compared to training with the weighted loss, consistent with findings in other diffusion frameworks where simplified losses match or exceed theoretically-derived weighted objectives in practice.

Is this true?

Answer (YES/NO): NO